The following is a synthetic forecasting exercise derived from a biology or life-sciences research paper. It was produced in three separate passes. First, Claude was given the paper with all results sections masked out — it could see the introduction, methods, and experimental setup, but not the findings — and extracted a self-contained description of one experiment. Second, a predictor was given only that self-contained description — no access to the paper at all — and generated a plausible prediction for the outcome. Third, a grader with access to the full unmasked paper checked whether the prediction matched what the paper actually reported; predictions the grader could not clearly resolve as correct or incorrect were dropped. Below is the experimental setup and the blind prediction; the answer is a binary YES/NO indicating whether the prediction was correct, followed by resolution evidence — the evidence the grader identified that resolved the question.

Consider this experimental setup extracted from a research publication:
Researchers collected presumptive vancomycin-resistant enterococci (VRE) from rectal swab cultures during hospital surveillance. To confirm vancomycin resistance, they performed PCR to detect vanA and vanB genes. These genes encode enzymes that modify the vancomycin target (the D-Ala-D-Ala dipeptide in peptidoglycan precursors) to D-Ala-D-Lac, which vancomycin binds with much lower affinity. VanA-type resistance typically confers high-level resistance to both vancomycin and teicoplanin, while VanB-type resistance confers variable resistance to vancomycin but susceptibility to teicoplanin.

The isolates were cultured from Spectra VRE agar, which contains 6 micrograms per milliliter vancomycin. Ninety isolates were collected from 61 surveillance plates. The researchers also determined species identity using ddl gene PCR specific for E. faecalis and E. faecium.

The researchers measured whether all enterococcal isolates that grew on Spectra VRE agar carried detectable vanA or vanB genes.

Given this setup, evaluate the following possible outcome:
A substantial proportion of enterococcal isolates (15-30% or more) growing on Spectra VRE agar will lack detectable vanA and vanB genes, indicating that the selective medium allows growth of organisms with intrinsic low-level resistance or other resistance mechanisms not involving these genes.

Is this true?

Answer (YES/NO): YES